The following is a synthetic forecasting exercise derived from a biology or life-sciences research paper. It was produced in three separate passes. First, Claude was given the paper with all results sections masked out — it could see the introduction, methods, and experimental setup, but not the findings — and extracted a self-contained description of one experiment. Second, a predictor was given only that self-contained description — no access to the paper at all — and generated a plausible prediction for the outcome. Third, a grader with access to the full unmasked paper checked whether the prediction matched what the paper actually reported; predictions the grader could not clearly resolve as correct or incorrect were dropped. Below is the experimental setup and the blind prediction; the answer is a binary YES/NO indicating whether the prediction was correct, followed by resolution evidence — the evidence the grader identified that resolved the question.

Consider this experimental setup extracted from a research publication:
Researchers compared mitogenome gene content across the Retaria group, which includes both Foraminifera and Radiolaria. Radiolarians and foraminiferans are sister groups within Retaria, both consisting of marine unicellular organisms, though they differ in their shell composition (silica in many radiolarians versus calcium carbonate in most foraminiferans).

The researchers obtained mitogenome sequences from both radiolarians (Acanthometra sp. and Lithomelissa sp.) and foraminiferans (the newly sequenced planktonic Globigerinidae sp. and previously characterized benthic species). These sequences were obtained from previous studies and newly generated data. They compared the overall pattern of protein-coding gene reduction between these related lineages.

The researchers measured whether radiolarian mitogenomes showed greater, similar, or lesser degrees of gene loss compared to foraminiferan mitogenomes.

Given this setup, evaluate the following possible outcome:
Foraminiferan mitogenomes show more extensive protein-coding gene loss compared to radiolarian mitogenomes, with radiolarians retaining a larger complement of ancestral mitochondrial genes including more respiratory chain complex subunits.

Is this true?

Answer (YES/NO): YES